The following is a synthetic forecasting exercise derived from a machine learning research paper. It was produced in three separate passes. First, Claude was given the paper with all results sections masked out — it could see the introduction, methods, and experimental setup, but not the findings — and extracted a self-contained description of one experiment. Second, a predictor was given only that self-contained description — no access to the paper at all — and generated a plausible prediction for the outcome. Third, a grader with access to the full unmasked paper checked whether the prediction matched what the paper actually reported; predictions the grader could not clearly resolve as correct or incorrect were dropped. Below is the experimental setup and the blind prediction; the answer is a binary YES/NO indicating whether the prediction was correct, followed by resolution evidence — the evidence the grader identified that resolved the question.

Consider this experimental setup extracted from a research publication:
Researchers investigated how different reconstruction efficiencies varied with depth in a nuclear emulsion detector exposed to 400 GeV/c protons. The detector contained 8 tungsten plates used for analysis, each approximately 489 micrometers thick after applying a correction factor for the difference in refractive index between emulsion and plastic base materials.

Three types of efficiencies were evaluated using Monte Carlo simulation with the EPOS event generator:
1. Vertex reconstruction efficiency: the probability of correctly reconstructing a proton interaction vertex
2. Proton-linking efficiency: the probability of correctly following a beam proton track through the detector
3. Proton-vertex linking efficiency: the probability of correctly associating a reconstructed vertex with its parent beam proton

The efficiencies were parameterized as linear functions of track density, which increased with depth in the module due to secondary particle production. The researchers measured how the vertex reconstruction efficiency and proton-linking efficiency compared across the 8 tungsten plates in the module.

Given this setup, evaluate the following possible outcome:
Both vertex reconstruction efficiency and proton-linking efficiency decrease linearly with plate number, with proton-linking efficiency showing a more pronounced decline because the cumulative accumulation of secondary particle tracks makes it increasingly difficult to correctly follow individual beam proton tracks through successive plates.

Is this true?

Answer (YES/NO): NO